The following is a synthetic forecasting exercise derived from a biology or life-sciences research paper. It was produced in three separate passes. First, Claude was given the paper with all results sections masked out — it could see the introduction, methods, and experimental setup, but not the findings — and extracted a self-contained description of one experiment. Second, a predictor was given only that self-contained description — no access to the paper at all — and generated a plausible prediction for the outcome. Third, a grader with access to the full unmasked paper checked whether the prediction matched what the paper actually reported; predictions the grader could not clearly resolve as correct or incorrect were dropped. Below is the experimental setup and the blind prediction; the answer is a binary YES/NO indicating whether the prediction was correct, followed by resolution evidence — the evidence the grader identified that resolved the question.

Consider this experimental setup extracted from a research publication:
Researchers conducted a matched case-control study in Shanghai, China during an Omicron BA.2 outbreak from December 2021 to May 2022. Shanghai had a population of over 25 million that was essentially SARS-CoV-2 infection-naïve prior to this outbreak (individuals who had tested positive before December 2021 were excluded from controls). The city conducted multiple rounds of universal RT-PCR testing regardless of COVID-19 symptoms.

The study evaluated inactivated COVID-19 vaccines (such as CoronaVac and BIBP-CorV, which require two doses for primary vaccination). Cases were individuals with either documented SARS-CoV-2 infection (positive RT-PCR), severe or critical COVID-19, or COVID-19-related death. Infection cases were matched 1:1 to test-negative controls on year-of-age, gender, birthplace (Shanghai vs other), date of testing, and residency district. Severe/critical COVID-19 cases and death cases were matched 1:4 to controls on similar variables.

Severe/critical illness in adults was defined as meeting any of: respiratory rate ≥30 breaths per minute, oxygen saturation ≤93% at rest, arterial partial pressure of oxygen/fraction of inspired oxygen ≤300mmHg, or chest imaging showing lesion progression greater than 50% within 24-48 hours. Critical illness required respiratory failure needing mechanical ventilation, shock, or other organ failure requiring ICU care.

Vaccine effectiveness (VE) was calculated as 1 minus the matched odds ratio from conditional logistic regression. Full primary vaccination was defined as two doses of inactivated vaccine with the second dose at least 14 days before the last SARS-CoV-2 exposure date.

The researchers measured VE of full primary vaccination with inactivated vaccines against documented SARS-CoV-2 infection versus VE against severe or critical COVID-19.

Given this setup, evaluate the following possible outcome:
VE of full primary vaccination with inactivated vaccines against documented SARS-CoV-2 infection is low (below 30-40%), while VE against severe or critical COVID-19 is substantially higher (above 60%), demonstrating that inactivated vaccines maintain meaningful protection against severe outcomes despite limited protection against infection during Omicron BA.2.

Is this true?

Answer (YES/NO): YES